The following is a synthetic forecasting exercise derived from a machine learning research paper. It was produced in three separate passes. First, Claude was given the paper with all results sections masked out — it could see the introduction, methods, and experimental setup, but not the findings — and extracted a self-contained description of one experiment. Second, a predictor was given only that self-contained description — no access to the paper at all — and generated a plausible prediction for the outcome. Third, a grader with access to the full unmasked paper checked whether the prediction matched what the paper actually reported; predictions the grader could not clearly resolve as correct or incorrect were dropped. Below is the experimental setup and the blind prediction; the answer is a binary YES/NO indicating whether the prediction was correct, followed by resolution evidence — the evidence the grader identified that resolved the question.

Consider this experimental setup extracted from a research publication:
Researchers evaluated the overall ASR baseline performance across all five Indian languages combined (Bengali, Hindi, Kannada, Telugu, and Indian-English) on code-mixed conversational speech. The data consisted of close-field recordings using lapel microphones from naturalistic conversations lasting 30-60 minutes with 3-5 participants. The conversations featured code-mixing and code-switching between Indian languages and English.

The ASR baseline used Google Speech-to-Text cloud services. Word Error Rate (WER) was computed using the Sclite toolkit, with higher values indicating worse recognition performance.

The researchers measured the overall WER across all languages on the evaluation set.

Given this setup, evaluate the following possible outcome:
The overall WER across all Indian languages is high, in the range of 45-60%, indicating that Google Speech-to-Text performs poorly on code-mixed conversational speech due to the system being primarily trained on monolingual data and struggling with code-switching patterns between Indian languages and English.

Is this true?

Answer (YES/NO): NO